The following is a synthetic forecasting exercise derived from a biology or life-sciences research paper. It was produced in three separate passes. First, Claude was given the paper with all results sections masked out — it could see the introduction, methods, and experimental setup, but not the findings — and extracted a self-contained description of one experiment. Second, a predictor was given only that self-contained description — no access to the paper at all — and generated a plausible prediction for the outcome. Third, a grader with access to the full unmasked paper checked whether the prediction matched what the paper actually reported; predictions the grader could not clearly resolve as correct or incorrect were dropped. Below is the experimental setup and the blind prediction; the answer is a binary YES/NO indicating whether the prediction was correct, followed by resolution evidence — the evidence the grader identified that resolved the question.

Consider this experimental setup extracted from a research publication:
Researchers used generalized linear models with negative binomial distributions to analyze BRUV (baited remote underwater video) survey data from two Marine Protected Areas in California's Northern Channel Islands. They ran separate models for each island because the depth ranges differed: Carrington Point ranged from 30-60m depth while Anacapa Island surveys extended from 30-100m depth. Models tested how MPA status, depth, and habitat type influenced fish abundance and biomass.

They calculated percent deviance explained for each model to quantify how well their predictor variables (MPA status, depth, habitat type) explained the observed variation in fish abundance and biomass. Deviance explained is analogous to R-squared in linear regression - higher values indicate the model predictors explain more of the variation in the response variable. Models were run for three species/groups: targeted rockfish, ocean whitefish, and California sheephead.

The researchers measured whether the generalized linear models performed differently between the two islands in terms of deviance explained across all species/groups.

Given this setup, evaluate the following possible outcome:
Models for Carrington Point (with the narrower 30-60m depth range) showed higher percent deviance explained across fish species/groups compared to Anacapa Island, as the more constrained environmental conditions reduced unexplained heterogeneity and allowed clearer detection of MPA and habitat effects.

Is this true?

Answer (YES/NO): NO